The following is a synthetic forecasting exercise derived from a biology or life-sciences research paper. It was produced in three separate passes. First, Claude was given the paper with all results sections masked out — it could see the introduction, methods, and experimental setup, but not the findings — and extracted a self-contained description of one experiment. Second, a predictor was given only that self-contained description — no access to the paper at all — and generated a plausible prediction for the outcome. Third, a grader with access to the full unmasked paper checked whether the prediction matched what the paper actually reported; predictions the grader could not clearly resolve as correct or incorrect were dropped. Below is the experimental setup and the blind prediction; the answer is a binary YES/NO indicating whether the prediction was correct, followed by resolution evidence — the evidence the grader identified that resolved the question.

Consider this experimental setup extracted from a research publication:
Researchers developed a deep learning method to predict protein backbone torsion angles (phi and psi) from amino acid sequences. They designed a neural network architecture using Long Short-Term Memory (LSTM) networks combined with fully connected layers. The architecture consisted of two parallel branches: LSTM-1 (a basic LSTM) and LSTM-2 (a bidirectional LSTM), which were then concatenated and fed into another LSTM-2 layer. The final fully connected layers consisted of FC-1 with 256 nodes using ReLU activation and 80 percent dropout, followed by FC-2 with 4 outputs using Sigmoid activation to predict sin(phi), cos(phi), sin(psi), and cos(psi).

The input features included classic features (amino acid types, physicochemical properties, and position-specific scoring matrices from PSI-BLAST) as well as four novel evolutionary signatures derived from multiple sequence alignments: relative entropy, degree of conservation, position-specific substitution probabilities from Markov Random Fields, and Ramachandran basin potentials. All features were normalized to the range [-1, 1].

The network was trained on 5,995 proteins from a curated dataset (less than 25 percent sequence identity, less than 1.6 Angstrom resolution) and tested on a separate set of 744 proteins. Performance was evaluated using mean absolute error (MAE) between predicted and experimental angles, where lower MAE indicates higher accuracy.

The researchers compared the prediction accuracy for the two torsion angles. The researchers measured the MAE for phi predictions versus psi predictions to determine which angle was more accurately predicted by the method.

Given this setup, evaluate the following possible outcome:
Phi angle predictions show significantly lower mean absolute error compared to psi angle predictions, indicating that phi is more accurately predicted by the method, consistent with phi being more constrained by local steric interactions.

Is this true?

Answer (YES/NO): YES